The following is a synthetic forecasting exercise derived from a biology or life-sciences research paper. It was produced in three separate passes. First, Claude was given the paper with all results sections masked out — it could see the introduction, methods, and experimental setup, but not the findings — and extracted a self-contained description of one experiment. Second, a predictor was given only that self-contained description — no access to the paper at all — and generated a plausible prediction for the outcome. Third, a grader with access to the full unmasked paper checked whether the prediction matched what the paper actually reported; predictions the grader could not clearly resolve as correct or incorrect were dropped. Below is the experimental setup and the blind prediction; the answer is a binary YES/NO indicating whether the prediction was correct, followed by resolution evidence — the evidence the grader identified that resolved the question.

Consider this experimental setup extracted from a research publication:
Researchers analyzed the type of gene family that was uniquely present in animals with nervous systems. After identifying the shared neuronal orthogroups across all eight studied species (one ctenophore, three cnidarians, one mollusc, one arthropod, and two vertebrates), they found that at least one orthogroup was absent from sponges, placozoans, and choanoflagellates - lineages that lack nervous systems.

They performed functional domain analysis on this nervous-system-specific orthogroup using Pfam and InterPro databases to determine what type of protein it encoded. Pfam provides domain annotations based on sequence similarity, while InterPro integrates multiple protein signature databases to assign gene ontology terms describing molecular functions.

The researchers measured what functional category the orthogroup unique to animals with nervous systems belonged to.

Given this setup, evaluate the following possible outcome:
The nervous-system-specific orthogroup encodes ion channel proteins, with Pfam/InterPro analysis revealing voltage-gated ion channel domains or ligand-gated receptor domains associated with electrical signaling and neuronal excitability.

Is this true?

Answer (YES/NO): NO